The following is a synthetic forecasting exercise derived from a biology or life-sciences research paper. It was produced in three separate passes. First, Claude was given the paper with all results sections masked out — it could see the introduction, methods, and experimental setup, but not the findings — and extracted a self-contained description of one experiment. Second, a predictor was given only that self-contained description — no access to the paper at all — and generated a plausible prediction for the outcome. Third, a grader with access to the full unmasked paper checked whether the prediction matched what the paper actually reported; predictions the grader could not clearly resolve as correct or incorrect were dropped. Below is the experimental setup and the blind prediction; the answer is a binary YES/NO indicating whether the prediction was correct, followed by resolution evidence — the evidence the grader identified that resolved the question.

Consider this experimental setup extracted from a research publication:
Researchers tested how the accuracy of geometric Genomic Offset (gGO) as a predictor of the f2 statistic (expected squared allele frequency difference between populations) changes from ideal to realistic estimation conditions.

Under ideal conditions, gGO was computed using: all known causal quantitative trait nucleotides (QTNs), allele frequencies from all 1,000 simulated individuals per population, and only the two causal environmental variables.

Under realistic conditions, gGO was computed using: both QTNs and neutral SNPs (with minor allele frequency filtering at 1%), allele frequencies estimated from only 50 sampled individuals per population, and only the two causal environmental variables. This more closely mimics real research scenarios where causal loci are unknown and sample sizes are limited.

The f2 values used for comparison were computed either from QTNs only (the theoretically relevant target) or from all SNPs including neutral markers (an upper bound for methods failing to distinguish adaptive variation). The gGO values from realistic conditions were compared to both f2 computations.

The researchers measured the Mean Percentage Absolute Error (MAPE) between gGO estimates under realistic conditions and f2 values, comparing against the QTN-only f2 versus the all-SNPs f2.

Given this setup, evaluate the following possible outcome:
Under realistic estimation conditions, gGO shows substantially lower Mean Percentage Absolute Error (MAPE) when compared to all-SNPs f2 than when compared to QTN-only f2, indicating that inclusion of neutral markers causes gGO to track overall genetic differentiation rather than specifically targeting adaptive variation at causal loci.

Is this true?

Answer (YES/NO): NO